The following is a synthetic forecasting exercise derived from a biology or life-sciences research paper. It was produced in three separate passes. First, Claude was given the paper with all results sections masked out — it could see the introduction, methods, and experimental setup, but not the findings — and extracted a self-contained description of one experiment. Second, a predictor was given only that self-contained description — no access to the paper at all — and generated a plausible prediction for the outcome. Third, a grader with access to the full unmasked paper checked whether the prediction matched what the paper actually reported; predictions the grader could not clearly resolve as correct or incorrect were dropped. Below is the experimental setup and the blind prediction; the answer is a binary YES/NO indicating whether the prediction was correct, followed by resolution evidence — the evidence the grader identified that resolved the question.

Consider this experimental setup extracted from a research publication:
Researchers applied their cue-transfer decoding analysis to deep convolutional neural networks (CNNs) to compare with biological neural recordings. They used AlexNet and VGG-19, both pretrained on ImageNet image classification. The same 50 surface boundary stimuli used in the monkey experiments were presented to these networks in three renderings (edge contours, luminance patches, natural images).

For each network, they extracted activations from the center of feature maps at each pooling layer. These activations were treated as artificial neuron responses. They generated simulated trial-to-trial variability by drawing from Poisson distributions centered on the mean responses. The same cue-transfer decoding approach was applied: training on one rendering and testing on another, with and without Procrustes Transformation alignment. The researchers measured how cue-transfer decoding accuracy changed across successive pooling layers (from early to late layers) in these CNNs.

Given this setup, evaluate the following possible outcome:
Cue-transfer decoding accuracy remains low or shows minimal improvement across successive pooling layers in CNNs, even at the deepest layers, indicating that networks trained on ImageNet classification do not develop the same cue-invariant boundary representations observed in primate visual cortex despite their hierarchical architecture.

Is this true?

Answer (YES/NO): NO